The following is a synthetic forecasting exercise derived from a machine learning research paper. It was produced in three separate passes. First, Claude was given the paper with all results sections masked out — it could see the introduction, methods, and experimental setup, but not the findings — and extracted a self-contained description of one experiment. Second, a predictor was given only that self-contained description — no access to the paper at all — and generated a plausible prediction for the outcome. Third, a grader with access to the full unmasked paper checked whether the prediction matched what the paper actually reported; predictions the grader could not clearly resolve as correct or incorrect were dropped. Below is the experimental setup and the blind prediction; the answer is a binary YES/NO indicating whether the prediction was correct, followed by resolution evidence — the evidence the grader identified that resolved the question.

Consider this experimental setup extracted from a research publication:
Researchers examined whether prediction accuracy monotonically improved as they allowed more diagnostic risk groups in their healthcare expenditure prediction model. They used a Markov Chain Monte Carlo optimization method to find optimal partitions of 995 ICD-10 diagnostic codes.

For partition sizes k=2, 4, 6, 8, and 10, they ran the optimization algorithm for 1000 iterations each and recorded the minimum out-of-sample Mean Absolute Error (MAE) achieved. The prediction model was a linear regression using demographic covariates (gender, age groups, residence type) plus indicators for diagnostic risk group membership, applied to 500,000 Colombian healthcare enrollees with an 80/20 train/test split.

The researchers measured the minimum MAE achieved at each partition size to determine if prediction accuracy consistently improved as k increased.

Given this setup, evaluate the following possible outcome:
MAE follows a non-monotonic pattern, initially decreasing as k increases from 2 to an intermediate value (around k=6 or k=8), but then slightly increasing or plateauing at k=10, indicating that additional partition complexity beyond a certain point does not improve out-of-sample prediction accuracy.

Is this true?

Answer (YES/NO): NO